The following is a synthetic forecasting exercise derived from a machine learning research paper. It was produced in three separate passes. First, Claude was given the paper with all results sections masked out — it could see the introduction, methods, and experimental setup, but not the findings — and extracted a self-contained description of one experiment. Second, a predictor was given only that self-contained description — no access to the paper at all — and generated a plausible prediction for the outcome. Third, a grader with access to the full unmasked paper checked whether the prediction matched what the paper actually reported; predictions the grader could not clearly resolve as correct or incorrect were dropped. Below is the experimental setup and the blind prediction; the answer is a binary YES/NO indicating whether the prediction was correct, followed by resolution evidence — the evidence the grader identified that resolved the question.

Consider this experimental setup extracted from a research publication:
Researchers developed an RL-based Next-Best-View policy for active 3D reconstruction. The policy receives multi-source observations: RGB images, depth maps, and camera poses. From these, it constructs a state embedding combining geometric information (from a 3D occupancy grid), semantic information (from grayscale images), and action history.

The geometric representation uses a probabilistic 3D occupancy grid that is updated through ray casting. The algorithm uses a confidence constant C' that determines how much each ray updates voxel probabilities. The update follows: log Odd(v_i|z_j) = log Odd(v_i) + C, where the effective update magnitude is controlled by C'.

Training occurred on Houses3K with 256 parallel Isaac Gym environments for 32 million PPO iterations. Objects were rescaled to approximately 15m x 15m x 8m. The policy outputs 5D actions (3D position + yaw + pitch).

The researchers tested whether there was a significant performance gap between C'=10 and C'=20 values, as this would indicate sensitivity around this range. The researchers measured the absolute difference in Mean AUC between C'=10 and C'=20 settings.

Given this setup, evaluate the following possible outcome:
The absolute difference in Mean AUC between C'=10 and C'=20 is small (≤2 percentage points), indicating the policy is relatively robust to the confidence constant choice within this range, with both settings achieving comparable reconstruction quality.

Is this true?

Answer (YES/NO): NO